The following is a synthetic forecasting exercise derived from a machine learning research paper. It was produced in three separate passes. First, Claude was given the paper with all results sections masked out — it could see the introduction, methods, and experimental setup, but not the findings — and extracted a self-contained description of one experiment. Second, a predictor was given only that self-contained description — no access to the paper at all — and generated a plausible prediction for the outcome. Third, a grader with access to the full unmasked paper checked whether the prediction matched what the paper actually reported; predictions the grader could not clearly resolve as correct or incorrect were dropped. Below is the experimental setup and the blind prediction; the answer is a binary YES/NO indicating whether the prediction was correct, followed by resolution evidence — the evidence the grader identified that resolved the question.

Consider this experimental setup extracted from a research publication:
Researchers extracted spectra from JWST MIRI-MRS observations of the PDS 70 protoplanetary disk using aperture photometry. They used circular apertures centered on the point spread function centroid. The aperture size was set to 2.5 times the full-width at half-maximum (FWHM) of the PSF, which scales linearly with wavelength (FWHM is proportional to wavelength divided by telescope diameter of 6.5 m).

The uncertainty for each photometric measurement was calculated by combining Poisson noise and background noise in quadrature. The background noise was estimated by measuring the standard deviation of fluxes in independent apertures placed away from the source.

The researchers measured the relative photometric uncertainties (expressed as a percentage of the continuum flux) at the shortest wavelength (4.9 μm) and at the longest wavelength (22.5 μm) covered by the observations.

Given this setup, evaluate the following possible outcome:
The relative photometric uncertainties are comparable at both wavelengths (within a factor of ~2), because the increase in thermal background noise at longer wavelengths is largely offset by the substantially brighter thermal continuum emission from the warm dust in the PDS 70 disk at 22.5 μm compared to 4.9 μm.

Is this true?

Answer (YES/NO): NO